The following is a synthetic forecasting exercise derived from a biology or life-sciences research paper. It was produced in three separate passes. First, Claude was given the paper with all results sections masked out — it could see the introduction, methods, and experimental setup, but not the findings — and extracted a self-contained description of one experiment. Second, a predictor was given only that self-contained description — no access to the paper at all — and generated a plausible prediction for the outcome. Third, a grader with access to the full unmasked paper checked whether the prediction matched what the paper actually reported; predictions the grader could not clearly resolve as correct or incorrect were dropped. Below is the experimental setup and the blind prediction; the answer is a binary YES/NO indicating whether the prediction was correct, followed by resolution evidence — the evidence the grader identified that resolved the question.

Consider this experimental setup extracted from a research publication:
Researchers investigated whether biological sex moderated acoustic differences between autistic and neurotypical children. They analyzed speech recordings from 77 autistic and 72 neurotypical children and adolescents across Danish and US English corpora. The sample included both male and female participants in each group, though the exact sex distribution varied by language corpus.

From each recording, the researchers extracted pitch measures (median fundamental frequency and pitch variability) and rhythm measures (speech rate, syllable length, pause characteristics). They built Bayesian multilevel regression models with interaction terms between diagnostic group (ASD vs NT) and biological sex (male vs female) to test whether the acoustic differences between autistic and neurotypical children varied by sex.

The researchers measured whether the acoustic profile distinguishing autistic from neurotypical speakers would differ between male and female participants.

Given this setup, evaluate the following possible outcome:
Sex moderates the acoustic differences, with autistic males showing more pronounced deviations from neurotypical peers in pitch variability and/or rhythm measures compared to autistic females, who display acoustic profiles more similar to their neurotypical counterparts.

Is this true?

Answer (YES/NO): NO